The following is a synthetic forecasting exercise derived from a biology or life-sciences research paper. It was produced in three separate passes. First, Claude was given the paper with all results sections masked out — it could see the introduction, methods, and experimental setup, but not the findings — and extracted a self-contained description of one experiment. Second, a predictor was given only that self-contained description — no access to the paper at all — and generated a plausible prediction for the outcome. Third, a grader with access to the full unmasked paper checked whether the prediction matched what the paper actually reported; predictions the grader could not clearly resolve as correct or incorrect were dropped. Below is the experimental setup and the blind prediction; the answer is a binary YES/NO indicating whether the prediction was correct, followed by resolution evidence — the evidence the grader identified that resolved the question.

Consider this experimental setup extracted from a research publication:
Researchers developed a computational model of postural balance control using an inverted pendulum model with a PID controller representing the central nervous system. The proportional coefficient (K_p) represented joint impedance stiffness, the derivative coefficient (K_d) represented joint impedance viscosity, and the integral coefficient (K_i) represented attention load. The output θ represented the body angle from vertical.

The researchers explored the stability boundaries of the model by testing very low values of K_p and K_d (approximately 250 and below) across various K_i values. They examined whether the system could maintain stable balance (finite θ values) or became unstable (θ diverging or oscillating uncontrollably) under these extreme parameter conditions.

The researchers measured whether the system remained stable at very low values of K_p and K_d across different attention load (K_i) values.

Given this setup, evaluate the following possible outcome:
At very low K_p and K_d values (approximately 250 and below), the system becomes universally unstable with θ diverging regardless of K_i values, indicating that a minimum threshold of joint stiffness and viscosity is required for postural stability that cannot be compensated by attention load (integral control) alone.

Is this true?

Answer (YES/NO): YES